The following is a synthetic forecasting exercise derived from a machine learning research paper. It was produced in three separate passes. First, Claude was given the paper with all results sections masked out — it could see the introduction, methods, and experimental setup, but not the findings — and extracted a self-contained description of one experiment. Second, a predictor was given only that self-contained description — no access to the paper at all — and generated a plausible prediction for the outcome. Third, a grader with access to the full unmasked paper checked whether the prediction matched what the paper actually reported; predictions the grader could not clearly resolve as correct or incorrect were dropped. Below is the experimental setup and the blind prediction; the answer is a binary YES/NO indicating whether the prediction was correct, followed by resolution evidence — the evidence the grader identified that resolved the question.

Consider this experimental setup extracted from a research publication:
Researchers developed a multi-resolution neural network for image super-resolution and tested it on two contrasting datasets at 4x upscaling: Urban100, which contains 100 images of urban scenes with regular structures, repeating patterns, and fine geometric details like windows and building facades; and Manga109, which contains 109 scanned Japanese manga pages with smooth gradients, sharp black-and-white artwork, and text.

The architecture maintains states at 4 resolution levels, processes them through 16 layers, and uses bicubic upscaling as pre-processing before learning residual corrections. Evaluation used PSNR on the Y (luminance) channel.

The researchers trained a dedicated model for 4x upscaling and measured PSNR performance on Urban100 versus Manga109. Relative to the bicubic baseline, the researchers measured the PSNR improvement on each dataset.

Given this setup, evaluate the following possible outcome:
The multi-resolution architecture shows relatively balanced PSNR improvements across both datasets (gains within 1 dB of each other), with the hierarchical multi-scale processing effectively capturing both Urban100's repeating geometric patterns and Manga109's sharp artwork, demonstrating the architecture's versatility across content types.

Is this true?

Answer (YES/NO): NO